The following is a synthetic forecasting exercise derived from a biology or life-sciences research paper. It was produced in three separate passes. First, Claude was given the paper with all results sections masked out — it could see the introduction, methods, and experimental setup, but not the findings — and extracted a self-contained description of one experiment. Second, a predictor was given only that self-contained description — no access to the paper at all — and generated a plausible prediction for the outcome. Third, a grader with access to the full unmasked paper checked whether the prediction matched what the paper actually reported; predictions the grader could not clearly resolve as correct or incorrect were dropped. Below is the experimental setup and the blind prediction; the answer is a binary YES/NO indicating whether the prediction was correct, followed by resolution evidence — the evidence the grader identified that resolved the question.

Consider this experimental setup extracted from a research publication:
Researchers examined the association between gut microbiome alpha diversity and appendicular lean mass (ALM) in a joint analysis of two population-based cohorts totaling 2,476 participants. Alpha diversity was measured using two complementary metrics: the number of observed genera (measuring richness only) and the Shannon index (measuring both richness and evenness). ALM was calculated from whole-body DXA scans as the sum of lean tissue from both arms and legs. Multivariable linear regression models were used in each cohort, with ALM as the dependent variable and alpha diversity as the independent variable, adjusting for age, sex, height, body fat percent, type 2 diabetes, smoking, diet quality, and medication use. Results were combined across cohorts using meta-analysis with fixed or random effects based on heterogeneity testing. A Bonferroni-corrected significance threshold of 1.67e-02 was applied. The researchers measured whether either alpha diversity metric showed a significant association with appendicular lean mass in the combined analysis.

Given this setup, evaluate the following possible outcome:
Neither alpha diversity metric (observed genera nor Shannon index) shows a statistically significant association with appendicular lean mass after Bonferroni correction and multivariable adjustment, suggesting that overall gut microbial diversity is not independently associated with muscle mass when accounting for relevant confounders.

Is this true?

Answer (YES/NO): YES